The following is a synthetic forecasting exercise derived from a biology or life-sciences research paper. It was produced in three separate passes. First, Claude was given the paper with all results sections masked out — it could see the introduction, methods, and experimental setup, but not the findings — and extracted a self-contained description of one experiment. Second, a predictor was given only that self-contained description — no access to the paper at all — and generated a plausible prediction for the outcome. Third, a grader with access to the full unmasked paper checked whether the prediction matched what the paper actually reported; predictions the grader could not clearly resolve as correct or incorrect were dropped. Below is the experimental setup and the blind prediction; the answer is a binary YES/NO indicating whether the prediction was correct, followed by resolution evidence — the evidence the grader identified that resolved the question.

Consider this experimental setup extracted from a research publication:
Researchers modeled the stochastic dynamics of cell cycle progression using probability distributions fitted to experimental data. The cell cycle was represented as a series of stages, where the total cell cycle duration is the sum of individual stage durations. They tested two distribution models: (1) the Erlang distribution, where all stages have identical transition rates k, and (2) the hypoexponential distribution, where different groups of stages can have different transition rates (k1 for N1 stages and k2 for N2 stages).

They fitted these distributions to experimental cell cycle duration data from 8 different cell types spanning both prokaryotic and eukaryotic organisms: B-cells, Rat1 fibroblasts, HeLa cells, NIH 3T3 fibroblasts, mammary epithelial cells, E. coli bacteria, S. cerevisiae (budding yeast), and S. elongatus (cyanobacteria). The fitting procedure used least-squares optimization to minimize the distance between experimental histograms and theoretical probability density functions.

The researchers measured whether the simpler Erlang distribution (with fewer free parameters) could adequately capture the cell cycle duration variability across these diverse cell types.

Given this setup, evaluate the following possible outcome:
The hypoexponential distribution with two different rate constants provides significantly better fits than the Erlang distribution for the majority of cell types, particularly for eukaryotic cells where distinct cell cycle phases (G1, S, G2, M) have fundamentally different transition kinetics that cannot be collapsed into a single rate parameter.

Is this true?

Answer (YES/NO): NO